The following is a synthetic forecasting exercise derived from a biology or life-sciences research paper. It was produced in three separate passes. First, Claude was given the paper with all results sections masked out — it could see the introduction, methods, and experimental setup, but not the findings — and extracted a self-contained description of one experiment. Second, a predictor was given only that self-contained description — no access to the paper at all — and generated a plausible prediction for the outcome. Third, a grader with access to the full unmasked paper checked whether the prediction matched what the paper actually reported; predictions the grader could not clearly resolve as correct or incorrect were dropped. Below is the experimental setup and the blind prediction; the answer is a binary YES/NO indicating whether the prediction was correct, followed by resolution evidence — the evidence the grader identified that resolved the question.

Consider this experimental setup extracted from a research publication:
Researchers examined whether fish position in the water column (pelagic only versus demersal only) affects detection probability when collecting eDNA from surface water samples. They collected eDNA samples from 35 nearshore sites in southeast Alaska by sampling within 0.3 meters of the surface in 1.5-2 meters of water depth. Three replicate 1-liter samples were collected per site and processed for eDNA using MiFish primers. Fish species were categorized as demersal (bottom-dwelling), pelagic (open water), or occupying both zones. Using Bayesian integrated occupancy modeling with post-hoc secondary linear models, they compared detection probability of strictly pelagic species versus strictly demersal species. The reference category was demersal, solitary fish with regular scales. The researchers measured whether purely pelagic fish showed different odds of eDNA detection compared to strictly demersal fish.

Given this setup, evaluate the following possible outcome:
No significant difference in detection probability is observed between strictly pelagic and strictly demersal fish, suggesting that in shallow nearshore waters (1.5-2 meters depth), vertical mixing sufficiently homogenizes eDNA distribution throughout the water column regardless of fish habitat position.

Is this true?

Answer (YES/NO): YES